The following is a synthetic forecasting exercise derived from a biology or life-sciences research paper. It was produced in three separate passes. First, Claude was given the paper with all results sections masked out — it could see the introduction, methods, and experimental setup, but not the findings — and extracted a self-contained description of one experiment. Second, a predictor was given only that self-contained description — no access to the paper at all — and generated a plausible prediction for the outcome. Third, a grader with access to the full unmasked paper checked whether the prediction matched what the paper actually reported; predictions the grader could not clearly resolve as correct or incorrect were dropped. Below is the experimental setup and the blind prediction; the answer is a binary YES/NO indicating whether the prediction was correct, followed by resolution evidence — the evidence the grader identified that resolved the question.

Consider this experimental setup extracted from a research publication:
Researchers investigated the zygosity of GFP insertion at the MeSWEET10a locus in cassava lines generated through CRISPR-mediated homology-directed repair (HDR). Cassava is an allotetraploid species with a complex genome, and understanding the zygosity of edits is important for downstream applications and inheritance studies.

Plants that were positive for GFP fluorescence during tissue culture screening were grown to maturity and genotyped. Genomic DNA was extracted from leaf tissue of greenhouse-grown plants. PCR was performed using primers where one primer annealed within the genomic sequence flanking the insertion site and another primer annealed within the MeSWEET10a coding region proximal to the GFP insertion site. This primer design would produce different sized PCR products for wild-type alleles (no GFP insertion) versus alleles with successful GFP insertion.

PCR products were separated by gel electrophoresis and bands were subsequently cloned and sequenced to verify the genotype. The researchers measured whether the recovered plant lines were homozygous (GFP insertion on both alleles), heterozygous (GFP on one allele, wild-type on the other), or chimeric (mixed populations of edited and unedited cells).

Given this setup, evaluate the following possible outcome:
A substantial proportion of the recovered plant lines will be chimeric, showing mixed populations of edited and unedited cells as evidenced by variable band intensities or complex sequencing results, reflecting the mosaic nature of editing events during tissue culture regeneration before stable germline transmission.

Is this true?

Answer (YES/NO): NO